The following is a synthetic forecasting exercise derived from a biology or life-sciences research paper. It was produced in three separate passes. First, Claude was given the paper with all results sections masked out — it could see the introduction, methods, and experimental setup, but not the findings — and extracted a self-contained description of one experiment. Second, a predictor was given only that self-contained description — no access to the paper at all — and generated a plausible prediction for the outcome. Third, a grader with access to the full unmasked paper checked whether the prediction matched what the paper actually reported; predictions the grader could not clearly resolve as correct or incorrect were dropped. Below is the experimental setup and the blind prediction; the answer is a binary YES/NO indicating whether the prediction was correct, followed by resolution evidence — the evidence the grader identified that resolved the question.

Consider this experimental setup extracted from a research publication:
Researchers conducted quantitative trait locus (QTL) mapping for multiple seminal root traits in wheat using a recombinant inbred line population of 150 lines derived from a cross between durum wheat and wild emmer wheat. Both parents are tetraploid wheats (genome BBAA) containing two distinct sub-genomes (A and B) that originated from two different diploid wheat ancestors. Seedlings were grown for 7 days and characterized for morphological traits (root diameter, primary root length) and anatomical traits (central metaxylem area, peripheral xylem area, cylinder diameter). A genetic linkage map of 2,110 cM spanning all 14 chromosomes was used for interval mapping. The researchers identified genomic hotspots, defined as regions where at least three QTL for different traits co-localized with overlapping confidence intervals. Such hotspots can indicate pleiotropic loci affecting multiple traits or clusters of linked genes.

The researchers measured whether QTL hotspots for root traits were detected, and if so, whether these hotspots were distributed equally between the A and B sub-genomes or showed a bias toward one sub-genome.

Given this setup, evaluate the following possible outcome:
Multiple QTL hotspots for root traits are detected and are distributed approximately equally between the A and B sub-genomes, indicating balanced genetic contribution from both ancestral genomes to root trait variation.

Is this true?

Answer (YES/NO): NO